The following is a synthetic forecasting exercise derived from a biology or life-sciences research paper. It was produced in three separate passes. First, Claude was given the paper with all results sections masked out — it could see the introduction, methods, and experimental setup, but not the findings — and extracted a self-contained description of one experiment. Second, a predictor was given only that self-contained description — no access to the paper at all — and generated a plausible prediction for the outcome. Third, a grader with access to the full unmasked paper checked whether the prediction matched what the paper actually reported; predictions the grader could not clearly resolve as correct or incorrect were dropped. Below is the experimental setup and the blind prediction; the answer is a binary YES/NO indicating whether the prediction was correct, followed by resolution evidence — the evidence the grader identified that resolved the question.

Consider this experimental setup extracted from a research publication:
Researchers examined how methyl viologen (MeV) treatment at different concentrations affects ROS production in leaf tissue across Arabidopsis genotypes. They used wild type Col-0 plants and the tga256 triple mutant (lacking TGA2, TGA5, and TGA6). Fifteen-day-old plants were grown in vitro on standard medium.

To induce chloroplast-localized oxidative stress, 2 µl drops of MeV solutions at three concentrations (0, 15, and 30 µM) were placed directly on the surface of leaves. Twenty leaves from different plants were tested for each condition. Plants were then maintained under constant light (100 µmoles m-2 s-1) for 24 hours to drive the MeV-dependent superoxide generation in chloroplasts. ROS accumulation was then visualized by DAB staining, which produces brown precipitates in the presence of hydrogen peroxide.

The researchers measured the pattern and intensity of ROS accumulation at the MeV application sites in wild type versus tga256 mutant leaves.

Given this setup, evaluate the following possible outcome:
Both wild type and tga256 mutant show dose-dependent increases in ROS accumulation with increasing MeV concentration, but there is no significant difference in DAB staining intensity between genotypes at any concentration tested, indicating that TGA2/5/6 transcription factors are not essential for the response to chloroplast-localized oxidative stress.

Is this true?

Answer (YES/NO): NO